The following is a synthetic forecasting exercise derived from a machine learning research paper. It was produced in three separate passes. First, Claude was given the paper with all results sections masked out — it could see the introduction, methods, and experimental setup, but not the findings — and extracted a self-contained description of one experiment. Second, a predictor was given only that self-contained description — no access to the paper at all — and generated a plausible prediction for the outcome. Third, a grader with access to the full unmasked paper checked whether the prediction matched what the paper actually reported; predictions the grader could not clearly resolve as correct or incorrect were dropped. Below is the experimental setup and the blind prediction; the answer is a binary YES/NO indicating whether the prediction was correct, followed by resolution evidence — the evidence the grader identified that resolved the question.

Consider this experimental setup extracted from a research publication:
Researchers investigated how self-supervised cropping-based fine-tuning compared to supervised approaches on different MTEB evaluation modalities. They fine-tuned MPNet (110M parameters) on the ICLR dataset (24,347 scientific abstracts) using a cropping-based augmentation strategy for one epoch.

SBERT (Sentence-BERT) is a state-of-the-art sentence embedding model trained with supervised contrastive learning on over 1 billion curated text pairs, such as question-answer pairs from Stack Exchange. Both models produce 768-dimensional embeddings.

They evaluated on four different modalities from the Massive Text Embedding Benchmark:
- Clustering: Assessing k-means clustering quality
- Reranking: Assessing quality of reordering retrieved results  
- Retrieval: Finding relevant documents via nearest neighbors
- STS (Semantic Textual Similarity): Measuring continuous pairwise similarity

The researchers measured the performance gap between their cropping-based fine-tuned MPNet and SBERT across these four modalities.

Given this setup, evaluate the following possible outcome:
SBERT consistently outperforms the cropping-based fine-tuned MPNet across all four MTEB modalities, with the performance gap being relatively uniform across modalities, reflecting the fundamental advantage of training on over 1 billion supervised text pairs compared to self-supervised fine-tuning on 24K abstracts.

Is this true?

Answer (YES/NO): NO